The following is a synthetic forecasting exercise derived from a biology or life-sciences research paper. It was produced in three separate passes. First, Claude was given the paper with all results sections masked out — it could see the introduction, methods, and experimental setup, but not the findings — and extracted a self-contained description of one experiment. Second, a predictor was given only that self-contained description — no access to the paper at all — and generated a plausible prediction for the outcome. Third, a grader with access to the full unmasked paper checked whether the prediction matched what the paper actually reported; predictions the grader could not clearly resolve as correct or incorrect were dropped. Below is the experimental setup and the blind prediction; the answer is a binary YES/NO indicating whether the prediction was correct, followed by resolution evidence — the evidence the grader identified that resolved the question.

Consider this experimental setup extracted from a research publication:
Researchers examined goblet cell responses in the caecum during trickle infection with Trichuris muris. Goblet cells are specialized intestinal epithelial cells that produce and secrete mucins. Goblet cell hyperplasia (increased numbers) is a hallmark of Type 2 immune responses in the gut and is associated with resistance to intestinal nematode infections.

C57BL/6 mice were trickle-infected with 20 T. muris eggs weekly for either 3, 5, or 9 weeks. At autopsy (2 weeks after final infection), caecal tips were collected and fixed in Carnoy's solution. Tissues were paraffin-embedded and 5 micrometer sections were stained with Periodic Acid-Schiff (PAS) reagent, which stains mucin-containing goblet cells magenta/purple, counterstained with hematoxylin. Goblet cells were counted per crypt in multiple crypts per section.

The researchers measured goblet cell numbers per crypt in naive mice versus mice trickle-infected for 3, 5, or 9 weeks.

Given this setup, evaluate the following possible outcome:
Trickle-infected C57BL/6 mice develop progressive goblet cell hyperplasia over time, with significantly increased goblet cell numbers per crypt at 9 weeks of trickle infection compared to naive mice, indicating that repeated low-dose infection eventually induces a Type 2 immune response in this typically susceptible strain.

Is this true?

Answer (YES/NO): YES